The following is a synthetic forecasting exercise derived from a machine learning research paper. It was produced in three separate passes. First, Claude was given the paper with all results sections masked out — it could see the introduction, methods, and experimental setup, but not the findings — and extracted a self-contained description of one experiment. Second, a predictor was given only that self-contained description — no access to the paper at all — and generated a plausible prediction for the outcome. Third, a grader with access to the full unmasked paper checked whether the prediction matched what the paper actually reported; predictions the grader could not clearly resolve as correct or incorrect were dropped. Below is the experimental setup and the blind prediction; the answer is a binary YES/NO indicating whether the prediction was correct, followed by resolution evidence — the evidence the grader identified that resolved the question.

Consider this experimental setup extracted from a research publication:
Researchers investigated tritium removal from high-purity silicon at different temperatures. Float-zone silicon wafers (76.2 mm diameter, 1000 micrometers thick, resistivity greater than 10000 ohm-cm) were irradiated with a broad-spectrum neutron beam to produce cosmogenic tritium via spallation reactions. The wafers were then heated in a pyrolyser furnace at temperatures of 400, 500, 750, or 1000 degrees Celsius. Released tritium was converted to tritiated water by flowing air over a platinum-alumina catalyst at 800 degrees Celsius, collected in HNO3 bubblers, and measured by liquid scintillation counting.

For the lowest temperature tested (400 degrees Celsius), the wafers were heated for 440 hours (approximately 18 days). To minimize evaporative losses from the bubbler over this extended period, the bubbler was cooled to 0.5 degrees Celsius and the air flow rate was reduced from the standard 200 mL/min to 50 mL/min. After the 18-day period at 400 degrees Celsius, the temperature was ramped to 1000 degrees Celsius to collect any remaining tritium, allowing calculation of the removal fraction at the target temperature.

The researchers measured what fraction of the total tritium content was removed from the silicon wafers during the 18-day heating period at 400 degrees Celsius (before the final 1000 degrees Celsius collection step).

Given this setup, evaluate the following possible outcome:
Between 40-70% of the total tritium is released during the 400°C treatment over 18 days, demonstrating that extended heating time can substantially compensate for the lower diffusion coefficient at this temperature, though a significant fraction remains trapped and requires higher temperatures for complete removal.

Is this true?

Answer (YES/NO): YES